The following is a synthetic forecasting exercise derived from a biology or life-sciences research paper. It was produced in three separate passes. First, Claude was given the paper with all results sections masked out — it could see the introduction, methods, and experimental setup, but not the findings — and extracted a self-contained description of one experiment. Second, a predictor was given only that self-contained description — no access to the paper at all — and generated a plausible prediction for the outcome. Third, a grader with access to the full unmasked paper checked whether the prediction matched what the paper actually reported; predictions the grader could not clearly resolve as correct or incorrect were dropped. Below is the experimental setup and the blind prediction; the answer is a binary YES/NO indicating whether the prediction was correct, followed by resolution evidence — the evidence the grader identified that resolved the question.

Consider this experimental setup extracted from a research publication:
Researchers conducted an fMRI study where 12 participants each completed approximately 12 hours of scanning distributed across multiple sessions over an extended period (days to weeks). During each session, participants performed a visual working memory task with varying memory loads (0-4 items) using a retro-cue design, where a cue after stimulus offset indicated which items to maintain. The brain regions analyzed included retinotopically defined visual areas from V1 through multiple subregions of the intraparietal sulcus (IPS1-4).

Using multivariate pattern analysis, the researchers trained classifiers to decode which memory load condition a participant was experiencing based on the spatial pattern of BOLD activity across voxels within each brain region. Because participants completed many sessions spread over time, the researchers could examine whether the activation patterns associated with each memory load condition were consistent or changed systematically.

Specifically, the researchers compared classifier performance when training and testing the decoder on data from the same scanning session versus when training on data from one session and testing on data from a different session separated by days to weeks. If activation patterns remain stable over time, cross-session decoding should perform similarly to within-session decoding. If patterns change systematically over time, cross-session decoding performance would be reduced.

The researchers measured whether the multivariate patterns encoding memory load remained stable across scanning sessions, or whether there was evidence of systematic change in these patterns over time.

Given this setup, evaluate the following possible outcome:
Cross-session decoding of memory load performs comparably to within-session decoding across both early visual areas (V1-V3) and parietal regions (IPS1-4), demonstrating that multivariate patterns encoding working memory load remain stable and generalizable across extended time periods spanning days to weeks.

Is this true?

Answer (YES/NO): NO